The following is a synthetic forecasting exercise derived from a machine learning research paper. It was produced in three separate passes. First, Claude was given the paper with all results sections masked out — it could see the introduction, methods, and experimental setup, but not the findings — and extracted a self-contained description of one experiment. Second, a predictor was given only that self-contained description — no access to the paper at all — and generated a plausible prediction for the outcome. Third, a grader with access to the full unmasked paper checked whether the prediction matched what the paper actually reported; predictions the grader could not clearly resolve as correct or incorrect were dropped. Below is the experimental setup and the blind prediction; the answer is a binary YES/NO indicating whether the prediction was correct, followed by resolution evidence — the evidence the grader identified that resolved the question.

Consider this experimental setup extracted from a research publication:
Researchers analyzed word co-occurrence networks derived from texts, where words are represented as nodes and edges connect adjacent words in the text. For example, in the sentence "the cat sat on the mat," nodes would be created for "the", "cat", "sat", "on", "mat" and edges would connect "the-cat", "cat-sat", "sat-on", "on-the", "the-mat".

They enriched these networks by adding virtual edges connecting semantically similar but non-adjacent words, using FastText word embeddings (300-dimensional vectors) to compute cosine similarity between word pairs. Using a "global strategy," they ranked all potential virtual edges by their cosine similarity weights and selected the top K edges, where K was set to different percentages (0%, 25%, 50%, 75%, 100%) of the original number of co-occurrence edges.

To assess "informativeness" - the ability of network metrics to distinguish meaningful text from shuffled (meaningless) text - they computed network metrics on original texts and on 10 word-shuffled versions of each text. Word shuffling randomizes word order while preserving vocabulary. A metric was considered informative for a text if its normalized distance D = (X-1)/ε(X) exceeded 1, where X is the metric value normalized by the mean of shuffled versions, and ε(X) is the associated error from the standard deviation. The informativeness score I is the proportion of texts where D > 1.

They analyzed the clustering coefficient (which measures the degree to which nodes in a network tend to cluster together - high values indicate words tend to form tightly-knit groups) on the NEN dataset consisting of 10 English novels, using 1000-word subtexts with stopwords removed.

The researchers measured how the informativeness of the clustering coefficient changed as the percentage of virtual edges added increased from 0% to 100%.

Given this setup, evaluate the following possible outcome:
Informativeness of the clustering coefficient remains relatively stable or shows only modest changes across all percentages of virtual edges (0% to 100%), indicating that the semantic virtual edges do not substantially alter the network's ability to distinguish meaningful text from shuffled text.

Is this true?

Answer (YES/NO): NO